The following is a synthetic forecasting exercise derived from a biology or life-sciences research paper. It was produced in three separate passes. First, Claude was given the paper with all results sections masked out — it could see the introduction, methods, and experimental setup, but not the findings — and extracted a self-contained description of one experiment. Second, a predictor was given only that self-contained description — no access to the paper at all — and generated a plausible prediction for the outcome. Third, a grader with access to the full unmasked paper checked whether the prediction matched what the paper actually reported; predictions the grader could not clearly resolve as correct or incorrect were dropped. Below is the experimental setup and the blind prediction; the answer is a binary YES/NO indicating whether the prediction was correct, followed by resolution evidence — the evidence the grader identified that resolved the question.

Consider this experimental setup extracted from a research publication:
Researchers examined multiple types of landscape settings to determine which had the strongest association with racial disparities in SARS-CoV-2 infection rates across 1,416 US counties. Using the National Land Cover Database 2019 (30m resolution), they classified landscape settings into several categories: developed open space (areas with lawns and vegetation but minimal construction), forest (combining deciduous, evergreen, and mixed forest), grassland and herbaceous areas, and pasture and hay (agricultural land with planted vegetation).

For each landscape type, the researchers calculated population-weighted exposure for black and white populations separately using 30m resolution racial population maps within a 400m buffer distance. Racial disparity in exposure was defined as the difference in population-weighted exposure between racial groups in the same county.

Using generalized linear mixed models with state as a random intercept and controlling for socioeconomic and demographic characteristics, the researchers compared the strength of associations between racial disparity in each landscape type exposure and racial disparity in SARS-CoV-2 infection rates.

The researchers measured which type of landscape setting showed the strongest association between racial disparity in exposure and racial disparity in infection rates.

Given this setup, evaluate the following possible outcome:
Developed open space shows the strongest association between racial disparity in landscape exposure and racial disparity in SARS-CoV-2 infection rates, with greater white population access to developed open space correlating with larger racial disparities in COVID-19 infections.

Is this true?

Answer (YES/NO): NO